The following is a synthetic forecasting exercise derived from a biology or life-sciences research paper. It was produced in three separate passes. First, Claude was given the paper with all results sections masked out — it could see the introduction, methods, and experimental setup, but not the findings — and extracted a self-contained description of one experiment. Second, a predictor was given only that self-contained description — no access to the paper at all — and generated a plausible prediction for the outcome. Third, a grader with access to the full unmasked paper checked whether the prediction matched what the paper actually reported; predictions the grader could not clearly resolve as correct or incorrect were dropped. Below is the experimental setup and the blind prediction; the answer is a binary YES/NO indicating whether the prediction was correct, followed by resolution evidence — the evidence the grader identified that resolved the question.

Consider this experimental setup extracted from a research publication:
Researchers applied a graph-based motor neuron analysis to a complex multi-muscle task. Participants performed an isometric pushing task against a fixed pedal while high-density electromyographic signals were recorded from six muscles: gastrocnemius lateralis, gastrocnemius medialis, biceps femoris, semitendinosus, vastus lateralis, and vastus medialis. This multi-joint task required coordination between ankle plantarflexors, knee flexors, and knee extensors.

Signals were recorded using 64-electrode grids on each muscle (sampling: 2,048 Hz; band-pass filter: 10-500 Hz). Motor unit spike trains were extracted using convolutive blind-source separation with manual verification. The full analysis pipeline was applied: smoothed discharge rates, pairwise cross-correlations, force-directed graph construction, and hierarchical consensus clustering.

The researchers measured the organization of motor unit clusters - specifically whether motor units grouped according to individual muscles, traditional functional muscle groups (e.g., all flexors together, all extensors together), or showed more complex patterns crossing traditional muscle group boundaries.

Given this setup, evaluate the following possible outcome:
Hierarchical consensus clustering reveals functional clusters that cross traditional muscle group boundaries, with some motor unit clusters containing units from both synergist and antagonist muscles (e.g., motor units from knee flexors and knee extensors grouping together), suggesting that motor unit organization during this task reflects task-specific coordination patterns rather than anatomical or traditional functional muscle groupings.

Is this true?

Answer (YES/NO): NO